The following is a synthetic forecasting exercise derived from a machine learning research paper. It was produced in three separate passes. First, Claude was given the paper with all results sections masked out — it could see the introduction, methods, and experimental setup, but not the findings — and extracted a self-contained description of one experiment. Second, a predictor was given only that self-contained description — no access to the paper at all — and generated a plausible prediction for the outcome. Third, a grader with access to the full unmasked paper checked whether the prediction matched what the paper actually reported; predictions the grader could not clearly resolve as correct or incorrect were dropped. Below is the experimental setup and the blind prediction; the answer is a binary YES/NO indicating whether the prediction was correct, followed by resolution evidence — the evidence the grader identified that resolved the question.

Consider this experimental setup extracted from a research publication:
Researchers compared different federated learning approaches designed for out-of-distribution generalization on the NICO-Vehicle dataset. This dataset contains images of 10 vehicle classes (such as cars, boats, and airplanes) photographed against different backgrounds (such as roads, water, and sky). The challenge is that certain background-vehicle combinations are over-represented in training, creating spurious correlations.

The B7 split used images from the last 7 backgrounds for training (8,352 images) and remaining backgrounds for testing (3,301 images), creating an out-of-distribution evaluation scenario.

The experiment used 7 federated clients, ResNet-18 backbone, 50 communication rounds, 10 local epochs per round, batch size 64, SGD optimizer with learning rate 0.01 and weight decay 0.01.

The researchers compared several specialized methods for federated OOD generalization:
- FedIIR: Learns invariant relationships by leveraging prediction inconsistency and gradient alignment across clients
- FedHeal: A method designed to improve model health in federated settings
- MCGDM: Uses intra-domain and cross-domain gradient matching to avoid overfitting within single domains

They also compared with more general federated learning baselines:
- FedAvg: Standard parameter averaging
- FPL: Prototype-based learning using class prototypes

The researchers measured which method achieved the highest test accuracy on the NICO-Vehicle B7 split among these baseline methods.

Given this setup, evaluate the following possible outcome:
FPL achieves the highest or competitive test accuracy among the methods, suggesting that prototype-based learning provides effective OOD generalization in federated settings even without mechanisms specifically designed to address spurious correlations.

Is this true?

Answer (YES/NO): YES